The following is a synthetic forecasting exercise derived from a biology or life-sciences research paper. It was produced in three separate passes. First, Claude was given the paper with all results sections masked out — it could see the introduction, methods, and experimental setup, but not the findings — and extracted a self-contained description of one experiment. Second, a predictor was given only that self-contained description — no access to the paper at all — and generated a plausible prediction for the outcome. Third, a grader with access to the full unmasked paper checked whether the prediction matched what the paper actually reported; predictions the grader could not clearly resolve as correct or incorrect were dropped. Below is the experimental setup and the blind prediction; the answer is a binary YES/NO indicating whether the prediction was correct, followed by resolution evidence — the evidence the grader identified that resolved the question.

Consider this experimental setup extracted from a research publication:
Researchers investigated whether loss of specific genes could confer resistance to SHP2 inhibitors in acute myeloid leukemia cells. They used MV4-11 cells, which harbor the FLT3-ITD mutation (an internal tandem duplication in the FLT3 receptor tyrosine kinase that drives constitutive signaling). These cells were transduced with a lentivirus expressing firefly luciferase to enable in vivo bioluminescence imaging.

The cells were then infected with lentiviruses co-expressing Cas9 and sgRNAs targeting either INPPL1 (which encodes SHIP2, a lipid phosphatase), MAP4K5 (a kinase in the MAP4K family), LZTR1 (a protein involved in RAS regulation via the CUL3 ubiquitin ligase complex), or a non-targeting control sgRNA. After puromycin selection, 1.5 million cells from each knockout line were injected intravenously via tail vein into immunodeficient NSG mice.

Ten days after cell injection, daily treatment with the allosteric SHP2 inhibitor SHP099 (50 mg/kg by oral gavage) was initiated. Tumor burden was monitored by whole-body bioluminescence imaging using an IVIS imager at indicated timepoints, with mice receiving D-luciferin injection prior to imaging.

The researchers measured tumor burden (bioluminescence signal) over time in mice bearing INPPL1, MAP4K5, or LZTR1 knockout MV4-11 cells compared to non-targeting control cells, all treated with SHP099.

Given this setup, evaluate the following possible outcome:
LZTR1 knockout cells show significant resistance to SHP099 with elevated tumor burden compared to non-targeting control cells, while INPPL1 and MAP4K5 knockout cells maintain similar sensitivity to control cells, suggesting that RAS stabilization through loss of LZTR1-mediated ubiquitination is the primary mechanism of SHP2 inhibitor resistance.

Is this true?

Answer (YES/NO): NO